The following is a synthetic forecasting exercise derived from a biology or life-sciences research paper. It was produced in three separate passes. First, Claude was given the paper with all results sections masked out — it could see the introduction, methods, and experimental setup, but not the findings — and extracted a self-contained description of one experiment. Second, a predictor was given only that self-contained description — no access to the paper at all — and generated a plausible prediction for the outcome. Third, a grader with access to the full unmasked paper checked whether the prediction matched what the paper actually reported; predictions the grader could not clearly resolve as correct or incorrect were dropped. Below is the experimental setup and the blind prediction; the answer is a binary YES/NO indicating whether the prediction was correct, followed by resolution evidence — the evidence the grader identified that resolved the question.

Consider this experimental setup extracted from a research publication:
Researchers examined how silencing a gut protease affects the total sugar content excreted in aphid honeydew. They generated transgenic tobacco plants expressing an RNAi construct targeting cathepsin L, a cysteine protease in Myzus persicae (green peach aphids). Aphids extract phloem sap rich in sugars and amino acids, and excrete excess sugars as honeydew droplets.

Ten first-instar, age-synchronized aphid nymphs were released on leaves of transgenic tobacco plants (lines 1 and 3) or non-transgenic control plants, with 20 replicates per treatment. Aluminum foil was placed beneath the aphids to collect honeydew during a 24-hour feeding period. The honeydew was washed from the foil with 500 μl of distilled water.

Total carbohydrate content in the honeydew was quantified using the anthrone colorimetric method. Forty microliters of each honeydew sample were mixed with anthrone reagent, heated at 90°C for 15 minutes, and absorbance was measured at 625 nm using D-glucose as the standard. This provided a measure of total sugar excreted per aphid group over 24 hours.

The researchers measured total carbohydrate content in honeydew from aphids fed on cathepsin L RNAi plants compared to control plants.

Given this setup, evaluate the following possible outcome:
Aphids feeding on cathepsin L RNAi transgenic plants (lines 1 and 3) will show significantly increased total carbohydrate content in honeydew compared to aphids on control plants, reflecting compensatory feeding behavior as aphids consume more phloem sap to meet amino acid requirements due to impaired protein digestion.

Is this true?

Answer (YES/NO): NO